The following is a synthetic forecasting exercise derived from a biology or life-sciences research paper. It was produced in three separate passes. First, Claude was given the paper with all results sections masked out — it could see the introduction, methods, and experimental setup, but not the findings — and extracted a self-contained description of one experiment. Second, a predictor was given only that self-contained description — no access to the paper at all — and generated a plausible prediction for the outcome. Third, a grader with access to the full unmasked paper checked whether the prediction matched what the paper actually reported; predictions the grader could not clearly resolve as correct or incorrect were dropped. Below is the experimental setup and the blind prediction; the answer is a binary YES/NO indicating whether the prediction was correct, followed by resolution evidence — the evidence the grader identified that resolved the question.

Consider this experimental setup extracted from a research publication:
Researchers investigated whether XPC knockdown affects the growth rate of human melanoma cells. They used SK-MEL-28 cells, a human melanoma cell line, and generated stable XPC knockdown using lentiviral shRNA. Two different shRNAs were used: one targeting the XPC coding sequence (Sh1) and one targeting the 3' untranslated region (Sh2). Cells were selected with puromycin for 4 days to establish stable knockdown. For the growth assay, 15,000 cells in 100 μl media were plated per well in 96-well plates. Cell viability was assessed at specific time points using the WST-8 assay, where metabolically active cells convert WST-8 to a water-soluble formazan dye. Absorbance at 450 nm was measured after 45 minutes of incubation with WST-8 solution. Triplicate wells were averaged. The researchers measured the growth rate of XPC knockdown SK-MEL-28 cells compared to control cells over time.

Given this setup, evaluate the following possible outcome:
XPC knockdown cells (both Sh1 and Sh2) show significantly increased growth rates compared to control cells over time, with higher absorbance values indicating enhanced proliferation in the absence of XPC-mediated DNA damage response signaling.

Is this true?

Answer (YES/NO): NO